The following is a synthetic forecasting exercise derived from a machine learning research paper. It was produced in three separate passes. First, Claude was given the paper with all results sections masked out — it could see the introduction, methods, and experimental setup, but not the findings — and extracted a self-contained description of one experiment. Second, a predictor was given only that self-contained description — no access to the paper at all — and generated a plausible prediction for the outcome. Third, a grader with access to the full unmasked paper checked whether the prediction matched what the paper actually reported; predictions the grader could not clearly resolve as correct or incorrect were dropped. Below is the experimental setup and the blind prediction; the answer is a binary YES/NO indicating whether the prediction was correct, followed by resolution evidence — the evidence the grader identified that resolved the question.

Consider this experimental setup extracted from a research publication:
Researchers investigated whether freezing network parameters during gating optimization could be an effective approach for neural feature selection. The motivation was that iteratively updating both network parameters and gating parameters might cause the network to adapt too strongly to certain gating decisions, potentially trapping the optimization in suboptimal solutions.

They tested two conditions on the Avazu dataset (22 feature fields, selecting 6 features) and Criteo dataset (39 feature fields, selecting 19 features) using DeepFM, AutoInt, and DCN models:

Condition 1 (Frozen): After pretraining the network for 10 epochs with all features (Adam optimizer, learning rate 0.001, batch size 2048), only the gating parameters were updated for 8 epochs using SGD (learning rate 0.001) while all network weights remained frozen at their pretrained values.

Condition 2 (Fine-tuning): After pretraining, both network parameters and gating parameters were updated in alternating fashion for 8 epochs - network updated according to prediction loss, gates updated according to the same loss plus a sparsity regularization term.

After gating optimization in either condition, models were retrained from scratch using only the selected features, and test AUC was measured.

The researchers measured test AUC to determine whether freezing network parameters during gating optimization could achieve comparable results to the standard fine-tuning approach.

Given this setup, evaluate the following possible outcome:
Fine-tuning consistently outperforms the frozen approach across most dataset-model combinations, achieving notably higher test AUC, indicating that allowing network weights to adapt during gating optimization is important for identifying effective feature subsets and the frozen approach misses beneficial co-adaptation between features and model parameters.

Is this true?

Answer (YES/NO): YES